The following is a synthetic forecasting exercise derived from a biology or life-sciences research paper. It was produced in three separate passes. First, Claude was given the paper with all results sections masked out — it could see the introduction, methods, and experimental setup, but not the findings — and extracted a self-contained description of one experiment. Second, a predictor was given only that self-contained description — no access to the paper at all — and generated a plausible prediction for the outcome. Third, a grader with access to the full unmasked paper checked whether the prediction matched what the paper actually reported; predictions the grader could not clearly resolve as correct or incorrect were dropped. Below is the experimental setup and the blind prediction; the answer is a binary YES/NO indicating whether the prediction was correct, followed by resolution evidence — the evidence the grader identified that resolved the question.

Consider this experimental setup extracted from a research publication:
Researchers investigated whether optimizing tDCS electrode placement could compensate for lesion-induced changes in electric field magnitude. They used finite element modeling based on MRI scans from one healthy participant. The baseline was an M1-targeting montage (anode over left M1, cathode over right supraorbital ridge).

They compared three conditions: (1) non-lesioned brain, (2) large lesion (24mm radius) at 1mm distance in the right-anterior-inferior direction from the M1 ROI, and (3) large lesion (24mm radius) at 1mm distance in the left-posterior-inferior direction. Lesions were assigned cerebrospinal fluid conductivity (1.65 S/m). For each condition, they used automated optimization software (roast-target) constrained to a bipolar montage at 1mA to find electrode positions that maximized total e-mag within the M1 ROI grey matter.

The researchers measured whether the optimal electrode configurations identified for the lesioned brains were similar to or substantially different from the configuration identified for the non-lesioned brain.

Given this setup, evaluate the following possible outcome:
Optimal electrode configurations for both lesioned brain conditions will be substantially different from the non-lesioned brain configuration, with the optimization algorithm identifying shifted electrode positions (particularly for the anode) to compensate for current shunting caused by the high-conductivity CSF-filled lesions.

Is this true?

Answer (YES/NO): NO